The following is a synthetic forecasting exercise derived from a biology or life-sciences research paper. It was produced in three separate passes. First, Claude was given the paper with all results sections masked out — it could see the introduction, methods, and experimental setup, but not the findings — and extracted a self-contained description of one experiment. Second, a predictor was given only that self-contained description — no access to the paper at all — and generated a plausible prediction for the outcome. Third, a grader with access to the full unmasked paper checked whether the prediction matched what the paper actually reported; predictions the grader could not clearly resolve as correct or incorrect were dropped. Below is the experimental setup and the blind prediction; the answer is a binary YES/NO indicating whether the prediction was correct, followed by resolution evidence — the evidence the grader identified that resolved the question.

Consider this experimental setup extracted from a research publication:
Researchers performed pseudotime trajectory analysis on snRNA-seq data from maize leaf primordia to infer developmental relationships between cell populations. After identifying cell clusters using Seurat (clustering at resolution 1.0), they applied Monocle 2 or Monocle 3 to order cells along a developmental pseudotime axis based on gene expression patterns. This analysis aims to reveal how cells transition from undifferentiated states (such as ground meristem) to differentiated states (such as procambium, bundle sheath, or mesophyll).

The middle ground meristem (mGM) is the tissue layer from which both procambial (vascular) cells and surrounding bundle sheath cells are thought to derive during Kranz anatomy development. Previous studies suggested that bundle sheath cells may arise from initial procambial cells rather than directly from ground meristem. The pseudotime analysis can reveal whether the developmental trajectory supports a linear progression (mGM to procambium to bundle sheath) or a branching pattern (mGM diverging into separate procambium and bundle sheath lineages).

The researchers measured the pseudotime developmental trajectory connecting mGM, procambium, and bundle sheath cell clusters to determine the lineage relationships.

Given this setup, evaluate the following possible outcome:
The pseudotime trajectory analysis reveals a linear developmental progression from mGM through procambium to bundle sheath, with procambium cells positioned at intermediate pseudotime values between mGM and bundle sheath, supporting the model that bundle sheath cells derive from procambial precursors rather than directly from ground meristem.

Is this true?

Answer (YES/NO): NO